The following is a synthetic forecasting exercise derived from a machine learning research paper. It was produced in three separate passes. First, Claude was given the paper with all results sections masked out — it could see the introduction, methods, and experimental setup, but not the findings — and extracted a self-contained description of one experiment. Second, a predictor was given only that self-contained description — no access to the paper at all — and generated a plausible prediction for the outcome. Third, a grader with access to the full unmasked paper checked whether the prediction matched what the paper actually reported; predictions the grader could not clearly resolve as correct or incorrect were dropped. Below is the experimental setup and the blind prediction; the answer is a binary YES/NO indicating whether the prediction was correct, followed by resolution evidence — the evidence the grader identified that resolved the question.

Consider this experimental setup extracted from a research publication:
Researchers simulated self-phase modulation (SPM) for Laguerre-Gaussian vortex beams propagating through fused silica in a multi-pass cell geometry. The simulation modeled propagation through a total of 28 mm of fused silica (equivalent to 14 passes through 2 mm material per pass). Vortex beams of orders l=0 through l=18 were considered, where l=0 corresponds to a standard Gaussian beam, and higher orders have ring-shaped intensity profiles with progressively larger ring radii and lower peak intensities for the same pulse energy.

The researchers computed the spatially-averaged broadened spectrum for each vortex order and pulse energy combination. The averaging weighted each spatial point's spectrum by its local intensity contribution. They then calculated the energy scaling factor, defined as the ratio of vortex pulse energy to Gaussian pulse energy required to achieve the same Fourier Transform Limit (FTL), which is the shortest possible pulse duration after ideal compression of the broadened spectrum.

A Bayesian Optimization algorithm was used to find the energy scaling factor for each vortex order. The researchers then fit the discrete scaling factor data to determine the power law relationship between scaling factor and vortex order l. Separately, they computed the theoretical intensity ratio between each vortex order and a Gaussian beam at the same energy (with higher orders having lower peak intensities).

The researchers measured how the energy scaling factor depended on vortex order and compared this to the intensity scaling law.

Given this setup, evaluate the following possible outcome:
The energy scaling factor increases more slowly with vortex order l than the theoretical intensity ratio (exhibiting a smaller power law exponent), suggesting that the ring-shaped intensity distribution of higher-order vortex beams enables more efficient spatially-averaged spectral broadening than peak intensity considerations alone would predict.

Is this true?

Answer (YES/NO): NO